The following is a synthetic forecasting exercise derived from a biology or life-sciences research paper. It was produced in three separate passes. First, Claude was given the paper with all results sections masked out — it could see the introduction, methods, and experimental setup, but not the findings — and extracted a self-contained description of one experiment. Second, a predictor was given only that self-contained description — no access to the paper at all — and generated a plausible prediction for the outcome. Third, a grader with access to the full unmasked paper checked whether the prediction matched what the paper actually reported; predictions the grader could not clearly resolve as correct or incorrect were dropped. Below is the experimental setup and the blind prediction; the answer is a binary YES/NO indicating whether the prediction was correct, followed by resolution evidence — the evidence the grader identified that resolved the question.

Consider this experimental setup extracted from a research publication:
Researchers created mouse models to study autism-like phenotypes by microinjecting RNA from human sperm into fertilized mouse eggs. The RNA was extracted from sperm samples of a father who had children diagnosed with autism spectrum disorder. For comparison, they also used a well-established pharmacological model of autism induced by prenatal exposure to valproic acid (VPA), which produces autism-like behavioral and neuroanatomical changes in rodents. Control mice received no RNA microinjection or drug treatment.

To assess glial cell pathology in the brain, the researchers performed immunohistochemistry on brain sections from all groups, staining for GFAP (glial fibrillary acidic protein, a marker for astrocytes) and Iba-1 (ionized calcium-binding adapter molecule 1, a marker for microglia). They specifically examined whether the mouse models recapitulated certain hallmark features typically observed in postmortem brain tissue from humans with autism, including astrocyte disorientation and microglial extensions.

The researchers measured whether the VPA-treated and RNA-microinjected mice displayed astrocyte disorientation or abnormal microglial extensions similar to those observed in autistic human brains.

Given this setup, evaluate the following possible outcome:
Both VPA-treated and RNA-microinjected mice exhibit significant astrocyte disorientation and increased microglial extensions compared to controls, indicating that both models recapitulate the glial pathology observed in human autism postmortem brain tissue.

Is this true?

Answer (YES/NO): NO